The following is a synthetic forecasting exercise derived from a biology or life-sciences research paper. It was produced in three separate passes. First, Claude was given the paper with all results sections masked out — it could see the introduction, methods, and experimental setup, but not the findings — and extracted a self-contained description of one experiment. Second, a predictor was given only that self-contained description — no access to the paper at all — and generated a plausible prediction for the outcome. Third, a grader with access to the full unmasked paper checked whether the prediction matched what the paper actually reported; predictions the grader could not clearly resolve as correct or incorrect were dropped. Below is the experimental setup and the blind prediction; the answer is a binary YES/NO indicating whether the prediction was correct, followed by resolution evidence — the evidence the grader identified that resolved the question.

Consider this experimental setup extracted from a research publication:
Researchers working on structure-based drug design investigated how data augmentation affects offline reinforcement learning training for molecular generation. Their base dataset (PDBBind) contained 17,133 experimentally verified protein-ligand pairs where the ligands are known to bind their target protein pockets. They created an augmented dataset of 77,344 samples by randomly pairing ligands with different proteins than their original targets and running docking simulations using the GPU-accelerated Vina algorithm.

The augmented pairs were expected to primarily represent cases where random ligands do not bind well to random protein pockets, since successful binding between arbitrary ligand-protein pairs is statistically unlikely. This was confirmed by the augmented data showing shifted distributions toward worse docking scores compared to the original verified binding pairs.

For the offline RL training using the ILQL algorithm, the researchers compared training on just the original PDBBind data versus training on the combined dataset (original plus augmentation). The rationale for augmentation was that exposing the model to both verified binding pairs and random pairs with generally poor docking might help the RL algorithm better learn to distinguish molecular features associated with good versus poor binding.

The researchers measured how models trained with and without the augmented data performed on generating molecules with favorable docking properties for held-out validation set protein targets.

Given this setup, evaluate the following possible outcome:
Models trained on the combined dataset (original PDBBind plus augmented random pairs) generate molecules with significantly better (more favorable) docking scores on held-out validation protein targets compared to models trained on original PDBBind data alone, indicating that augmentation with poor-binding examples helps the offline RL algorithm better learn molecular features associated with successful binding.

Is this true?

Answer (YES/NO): NO